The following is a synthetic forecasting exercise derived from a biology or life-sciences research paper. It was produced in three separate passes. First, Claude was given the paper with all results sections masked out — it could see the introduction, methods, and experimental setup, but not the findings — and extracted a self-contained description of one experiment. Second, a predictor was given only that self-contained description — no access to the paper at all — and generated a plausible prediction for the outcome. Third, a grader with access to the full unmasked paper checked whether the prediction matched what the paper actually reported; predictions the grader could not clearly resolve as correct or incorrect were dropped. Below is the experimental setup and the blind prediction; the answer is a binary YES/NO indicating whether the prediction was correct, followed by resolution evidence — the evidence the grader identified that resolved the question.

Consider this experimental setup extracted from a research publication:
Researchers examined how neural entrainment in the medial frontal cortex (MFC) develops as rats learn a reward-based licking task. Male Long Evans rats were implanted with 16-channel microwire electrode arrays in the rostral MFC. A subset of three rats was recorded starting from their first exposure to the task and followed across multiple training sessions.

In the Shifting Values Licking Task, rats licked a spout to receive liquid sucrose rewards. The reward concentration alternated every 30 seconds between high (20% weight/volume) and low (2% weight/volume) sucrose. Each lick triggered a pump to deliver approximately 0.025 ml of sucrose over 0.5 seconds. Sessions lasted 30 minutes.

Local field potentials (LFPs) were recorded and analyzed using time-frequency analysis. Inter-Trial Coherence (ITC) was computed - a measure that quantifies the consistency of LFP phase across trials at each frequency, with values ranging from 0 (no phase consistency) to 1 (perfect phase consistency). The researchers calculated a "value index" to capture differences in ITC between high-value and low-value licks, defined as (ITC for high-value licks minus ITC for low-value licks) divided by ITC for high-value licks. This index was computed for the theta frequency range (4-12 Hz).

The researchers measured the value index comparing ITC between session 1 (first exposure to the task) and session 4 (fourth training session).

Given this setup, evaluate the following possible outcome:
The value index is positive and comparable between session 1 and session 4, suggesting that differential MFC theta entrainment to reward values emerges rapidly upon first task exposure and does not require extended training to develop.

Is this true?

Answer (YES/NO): NO